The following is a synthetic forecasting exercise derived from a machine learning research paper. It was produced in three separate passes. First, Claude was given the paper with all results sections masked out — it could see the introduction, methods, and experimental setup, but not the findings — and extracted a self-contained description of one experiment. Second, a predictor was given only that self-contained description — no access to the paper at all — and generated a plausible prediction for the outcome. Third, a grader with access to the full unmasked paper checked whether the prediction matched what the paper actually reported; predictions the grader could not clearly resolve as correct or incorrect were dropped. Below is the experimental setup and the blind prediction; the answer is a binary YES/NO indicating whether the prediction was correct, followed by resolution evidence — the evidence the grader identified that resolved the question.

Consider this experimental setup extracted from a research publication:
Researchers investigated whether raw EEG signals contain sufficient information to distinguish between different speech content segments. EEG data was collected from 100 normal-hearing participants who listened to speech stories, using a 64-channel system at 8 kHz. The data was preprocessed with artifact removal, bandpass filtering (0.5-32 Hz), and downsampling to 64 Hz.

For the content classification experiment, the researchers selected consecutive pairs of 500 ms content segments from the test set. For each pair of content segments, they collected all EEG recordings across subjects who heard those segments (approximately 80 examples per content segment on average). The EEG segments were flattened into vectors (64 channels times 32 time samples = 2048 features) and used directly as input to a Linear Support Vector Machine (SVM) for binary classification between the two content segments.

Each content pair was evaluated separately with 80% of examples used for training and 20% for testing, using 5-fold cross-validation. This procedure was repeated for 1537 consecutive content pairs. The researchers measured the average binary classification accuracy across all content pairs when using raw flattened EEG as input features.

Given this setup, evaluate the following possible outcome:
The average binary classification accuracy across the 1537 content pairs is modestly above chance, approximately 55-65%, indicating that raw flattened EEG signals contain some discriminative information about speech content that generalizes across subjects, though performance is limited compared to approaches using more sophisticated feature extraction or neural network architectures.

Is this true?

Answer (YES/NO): YES